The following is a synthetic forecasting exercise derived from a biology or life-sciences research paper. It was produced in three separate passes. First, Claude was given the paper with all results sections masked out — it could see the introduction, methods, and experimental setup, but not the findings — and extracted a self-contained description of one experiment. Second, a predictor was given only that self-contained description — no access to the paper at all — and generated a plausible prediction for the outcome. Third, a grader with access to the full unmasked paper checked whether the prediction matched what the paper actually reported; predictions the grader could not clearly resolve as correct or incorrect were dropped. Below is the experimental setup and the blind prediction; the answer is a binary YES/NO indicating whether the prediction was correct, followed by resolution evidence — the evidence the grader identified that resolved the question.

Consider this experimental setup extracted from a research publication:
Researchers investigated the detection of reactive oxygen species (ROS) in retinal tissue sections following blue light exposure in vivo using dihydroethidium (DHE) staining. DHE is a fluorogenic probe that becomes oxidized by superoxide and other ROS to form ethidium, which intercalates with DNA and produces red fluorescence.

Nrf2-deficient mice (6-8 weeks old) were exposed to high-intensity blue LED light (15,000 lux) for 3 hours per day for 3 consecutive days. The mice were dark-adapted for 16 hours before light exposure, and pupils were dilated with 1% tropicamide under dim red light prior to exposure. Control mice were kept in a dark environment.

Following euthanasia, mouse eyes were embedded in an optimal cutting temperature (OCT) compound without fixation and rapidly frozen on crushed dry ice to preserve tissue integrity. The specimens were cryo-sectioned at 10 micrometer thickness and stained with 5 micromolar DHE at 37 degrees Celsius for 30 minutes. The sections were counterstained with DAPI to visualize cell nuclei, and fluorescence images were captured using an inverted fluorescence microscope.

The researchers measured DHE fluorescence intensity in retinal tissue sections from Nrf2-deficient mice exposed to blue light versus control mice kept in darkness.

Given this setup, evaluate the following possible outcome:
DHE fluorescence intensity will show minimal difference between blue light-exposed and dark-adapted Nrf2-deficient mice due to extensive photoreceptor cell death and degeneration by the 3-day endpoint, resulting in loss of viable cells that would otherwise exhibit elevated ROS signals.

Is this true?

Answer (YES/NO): NO